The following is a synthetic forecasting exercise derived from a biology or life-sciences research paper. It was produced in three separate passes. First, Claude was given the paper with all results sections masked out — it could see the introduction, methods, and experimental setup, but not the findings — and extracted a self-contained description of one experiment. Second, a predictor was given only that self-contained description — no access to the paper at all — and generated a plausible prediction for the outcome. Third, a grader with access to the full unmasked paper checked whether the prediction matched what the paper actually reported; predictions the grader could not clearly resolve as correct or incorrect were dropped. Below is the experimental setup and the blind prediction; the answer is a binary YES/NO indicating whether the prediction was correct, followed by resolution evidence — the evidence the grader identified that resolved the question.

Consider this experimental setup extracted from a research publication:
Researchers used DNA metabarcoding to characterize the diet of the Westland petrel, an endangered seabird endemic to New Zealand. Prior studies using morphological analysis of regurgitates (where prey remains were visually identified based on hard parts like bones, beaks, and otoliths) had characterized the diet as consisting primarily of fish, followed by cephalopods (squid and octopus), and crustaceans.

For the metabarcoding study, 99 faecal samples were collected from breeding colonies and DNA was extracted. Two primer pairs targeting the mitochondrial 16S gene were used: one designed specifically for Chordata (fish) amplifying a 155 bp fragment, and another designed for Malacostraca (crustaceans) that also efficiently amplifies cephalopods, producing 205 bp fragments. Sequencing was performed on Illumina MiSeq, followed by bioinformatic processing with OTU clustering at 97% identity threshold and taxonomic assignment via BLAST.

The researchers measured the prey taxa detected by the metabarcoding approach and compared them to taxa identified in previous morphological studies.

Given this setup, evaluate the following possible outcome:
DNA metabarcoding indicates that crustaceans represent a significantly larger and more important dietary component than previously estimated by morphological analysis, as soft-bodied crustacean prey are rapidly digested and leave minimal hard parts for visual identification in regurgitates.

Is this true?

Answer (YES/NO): YES